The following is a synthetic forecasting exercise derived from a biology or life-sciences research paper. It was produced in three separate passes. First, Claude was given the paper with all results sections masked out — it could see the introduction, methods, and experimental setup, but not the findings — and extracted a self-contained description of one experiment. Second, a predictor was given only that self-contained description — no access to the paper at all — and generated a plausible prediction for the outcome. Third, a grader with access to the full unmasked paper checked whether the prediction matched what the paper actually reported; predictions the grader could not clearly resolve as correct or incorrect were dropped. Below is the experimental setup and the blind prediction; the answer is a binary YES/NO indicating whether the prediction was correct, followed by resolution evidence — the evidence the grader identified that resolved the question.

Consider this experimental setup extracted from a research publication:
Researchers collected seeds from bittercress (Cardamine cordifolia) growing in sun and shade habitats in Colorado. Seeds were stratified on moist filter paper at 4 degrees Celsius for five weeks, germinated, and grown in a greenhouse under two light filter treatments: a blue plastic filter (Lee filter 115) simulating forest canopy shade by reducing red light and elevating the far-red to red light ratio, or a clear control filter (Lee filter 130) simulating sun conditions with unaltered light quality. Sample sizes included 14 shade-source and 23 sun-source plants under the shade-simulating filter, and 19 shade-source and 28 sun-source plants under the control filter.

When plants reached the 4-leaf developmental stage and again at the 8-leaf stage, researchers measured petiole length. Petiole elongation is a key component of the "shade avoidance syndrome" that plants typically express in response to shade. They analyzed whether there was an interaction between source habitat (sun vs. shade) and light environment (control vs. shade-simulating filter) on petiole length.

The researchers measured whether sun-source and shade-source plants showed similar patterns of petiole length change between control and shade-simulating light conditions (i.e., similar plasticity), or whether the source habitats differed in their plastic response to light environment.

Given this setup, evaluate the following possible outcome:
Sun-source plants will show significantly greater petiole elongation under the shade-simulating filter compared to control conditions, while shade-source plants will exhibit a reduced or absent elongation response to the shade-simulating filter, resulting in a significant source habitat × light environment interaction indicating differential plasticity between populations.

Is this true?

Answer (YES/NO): YES